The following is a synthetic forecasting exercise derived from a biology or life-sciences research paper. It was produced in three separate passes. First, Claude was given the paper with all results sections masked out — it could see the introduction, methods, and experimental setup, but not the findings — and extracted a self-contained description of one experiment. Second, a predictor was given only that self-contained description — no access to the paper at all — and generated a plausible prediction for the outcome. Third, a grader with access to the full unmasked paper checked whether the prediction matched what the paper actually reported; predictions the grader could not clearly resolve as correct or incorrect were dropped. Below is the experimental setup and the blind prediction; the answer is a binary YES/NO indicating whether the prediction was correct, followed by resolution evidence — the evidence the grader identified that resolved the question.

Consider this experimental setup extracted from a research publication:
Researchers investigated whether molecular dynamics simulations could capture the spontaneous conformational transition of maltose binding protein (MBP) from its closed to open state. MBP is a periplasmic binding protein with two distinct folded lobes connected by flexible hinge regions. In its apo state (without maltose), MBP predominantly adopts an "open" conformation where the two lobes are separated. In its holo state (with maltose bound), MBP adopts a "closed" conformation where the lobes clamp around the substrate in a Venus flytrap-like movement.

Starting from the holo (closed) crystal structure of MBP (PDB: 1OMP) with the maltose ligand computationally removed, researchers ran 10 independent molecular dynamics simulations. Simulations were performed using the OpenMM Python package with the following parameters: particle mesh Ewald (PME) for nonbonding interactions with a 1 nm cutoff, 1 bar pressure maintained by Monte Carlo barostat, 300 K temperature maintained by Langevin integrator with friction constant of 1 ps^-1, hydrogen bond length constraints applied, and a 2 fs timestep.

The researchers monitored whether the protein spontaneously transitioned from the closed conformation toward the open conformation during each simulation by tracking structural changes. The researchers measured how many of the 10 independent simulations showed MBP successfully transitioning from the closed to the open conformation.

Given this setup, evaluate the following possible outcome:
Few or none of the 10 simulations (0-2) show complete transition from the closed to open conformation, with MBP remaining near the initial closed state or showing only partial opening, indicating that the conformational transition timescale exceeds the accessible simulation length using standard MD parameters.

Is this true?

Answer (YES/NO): NO